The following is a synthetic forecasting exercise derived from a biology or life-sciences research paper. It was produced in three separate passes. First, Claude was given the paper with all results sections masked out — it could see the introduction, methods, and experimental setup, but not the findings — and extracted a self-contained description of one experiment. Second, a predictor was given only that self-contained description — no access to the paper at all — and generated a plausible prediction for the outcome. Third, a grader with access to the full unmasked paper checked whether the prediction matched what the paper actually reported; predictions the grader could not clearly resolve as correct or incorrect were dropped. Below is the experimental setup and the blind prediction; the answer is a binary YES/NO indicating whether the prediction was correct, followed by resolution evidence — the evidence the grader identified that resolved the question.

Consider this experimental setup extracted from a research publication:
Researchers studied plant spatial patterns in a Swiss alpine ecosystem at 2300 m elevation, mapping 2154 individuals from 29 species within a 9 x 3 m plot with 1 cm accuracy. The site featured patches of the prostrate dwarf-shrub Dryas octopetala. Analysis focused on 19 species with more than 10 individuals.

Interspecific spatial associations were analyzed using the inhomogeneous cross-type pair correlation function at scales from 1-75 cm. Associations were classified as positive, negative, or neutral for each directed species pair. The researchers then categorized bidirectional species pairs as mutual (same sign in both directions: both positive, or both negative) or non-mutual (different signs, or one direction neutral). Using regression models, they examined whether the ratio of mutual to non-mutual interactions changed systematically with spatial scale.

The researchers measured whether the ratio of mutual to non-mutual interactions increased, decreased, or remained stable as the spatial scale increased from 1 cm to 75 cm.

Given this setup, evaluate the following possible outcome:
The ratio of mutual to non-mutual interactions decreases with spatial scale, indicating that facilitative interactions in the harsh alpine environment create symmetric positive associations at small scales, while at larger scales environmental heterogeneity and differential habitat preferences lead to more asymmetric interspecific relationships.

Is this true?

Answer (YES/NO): NO